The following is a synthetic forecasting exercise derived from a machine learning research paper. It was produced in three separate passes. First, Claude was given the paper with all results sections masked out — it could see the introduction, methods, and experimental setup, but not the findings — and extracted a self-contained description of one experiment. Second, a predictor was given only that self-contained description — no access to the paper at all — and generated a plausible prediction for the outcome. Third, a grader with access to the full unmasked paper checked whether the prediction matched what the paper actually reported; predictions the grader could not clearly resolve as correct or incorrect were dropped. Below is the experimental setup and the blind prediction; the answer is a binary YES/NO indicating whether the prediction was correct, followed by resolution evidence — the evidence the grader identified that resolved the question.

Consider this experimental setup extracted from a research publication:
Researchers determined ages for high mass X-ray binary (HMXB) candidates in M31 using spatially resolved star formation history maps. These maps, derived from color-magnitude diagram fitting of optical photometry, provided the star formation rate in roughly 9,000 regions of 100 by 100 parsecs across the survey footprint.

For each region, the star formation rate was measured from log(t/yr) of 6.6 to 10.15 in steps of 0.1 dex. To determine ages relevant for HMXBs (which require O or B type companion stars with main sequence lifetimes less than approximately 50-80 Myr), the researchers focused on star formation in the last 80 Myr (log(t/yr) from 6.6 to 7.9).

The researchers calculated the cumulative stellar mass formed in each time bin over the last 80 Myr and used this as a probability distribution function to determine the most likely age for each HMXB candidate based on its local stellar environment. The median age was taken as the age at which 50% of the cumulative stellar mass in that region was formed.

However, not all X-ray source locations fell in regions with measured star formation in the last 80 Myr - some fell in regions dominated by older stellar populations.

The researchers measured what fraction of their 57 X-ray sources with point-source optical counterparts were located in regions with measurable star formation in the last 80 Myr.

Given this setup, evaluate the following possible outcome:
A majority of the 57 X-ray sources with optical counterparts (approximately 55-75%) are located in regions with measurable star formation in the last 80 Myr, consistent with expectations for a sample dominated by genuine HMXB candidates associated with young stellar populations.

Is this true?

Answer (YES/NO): YES